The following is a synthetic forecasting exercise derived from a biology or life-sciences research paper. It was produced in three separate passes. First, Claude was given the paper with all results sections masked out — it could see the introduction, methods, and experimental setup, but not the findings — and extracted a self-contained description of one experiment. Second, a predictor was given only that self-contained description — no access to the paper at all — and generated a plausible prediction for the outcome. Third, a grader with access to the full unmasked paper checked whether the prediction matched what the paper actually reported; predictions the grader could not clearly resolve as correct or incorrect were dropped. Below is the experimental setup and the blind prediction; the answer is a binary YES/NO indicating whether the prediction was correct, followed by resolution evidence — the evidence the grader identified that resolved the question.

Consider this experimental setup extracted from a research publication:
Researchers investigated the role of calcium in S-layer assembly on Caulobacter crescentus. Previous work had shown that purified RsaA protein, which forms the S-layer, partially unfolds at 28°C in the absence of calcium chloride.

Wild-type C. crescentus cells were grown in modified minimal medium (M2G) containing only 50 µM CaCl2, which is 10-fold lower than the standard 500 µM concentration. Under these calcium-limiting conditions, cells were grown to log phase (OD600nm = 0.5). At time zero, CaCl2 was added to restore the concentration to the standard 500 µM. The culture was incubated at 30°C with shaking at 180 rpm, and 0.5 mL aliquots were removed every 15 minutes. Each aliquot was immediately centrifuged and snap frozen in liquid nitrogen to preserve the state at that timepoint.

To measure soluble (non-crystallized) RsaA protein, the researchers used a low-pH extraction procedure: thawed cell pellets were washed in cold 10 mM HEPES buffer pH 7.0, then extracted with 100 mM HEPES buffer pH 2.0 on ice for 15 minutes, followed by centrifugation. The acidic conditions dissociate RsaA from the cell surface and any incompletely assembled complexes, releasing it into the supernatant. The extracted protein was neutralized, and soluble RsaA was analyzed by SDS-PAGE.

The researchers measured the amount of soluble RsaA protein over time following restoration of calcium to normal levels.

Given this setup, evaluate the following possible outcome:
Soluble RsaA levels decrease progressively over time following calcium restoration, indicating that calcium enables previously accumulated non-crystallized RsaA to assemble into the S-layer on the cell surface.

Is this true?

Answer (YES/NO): NO